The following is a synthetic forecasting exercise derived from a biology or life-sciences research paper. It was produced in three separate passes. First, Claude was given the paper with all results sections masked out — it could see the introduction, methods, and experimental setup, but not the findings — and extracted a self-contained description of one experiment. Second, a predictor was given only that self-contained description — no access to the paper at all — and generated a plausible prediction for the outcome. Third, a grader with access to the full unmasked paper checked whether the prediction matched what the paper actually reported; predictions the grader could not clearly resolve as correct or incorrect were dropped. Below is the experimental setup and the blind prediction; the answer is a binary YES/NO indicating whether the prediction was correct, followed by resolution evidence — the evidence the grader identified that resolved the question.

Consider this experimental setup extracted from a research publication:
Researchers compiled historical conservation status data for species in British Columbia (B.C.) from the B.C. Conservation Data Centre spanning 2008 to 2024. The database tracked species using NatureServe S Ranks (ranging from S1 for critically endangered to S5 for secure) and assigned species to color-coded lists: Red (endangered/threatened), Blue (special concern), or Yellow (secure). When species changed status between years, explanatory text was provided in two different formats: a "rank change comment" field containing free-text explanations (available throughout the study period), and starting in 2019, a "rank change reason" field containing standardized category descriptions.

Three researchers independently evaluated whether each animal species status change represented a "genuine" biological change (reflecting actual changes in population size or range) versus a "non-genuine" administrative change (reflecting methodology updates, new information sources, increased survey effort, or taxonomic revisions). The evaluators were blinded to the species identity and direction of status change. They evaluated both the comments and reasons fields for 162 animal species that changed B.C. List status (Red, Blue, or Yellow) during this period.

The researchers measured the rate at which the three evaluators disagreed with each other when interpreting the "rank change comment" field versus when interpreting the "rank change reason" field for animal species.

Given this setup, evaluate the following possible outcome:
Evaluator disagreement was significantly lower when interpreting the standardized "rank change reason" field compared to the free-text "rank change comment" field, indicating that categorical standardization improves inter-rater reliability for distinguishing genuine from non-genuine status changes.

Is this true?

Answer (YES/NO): YES